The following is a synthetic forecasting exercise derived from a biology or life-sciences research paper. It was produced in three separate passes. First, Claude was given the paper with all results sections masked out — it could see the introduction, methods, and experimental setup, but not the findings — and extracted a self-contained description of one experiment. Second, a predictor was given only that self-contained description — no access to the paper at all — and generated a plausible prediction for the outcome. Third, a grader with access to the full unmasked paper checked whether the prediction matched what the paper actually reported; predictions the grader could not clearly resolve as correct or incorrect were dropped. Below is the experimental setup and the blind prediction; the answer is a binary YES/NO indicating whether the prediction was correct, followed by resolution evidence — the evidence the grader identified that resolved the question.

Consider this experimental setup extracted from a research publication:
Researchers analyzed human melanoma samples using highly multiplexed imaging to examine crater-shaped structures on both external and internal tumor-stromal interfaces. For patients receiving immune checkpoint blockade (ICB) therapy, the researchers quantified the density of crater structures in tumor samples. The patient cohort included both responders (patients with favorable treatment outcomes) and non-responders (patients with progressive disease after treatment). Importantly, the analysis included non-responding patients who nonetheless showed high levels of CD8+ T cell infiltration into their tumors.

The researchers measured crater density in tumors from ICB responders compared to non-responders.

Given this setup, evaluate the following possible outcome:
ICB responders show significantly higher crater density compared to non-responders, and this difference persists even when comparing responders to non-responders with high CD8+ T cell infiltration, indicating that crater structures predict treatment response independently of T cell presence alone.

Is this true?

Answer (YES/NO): YES